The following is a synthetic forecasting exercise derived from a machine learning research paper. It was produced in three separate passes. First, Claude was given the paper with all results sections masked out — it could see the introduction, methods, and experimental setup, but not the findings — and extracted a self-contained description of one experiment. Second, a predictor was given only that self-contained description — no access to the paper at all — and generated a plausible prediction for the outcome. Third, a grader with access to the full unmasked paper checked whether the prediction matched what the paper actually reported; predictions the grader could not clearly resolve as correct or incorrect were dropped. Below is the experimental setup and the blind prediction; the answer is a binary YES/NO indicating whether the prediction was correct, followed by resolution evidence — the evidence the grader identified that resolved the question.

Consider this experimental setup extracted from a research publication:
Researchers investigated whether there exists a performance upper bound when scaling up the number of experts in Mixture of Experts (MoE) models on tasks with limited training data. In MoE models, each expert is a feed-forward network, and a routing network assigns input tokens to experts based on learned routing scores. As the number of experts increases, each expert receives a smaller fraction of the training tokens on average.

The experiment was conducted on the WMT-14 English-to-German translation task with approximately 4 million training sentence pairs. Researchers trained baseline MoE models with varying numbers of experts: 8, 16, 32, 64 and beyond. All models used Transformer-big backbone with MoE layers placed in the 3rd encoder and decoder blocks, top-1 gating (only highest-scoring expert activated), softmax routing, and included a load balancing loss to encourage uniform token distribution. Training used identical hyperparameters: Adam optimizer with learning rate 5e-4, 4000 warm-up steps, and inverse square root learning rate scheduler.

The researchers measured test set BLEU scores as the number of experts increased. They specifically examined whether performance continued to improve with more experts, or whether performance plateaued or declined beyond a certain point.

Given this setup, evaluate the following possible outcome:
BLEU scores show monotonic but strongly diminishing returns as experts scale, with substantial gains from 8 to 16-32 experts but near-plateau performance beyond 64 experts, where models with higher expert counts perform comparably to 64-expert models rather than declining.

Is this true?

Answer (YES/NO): NO